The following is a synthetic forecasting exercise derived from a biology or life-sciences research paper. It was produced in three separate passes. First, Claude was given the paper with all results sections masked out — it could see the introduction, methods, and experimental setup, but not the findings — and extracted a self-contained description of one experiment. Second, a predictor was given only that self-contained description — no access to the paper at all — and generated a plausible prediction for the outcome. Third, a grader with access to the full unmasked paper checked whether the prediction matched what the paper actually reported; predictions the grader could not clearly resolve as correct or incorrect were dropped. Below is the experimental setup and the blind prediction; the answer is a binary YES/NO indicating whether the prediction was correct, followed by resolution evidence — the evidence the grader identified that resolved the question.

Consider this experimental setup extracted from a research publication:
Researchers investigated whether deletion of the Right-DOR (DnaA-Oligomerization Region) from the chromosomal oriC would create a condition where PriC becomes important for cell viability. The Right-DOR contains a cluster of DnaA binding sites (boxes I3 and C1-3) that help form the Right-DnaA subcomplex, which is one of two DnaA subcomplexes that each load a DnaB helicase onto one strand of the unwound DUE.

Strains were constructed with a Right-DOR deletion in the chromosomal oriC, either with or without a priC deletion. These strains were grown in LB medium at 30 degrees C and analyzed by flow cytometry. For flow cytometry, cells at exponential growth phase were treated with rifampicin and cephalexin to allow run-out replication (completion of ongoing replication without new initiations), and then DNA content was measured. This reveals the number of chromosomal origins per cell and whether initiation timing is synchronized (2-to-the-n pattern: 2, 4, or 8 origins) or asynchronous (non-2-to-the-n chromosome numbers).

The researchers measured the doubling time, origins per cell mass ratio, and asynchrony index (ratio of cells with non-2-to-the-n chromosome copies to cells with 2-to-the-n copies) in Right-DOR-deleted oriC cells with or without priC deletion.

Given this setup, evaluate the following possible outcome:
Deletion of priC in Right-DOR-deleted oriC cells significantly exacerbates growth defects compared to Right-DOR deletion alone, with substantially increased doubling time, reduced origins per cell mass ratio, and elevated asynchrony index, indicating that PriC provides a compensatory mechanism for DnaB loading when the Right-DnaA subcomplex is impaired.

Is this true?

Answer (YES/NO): YES